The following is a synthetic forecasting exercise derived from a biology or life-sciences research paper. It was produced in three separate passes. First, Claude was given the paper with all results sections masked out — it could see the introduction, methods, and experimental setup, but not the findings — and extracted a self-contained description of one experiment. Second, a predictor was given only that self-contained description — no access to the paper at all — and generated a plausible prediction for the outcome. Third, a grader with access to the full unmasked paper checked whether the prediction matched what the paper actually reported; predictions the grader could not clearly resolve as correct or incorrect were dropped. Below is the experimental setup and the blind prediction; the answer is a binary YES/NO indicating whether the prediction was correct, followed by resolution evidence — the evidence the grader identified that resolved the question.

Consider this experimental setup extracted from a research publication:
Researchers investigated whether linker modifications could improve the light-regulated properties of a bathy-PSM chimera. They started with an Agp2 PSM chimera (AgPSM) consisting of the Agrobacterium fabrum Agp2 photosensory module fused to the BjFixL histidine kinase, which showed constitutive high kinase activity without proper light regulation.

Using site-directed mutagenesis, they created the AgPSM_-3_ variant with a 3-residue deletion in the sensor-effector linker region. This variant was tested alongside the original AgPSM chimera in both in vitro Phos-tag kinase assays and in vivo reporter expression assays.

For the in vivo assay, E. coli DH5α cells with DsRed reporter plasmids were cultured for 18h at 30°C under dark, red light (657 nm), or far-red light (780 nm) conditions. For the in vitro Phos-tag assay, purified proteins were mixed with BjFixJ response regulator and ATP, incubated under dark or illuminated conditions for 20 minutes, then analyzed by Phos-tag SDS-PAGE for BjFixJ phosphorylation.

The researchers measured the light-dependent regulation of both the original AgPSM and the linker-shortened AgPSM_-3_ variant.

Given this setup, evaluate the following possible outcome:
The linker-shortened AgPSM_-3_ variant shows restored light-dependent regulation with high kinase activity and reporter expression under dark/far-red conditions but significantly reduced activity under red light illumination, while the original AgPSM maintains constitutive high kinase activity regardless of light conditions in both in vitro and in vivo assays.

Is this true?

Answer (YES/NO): NO